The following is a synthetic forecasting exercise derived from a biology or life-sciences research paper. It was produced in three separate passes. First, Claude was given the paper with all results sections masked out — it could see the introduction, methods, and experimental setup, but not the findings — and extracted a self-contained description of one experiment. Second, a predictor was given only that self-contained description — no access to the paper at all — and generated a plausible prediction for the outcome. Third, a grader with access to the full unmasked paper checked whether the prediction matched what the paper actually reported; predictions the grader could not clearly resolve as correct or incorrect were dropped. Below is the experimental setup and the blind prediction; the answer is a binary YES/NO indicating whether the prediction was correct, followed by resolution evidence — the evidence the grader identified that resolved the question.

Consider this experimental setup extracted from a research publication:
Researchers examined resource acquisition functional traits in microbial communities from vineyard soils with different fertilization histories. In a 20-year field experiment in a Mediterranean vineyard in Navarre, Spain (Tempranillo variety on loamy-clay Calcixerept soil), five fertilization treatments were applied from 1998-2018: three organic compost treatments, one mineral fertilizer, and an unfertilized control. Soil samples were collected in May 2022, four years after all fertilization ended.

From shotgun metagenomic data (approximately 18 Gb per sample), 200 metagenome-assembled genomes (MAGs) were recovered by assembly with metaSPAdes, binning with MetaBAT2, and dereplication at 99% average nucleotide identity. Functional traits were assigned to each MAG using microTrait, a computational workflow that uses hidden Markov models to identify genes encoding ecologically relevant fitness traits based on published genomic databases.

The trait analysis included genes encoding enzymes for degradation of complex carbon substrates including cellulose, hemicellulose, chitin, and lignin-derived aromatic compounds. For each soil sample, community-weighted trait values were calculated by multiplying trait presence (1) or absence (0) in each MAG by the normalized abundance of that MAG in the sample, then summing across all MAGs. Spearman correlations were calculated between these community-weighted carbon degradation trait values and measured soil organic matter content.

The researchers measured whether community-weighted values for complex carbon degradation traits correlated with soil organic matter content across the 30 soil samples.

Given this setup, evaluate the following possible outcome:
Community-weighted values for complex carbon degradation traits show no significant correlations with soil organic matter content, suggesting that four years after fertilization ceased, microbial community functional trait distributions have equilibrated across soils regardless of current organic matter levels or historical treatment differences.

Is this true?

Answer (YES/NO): NO